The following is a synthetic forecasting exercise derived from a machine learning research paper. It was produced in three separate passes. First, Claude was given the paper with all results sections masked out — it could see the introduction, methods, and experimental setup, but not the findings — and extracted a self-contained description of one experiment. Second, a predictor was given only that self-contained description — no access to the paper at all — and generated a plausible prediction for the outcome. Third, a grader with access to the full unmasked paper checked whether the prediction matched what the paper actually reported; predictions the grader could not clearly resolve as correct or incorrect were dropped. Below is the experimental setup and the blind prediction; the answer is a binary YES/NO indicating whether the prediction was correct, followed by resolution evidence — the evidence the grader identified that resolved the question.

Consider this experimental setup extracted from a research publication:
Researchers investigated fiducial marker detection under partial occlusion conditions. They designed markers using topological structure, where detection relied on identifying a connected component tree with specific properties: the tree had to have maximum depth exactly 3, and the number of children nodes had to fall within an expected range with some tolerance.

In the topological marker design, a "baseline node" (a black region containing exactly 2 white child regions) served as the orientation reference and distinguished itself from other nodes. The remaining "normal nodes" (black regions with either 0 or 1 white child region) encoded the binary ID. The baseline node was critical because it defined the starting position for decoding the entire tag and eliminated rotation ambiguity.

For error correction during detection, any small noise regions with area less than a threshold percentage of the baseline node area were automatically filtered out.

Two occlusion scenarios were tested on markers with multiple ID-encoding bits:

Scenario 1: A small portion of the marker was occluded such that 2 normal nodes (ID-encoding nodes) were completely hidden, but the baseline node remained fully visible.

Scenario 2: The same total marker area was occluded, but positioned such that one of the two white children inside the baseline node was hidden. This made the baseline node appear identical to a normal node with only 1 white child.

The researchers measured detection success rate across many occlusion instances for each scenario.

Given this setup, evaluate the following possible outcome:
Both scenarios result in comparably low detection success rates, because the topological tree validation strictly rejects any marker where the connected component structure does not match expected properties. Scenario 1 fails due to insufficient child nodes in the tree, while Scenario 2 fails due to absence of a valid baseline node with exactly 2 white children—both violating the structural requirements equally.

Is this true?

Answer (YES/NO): NO